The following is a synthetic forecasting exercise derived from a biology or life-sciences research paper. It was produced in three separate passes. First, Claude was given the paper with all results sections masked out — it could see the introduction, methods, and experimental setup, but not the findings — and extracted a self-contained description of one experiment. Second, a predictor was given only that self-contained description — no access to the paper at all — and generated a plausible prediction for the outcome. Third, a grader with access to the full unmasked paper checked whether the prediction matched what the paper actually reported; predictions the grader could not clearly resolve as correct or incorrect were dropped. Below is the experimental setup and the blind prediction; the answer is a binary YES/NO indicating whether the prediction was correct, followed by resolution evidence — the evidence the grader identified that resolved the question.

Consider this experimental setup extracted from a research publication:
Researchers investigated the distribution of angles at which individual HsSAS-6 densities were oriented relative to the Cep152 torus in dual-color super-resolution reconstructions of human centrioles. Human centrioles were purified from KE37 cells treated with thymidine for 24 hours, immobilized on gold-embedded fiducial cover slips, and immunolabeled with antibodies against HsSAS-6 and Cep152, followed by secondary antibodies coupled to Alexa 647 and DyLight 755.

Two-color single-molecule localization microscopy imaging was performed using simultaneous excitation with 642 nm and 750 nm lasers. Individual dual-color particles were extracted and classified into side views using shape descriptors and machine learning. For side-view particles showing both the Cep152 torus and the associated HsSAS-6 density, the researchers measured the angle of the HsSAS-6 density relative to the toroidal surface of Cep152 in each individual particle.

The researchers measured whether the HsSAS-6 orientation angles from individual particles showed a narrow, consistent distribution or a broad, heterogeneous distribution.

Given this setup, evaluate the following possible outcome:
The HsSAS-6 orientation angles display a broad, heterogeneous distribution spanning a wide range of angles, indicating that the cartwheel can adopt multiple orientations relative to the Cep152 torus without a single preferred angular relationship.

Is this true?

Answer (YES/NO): NO